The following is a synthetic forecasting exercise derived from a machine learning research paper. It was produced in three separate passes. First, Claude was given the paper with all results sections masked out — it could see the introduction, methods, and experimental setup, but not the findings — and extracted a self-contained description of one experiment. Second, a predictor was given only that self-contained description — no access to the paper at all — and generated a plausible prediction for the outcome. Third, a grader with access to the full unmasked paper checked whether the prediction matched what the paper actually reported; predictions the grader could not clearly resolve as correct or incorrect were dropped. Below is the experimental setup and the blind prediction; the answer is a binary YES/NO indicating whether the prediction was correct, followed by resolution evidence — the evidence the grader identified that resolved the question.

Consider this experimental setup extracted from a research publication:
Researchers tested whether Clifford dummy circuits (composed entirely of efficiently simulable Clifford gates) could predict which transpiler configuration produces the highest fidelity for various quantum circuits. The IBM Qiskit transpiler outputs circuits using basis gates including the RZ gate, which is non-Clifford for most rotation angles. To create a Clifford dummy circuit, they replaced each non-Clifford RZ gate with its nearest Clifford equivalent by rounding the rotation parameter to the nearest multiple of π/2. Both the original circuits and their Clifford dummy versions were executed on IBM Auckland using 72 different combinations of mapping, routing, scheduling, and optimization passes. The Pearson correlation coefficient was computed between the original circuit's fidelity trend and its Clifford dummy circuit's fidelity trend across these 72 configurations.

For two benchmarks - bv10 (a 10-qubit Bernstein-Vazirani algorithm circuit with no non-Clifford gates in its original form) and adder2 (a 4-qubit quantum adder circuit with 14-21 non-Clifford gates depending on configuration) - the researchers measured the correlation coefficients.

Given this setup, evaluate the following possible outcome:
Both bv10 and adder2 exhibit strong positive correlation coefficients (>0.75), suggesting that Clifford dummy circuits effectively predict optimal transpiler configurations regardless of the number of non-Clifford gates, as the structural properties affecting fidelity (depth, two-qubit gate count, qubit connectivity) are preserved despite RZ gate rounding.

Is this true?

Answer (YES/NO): NO